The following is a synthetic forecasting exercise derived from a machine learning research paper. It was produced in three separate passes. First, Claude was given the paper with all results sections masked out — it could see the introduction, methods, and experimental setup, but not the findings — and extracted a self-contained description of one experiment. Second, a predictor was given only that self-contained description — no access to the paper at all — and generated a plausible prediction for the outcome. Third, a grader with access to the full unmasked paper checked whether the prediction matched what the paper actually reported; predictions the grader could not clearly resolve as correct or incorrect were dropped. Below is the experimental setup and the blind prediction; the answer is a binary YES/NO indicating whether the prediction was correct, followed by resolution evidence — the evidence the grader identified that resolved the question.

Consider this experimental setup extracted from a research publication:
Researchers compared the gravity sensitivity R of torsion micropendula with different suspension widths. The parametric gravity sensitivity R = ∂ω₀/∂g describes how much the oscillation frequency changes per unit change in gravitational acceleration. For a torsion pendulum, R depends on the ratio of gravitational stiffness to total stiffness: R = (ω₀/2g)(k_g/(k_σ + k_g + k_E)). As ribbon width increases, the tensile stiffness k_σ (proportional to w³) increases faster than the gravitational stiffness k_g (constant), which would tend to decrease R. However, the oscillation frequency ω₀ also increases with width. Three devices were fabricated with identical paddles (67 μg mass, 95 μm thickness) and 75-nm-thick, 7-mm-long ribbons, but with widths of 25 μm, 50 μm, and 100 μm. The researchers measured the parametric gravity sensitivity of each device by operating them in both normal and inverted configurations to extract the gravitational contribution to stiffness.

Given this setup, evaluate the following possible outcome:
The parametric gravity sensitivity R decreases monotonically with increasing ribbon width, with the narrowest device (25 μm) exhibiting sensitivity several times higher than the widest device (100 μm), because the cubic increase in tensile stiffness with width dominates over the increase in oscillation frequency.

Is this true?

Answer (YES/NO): YES